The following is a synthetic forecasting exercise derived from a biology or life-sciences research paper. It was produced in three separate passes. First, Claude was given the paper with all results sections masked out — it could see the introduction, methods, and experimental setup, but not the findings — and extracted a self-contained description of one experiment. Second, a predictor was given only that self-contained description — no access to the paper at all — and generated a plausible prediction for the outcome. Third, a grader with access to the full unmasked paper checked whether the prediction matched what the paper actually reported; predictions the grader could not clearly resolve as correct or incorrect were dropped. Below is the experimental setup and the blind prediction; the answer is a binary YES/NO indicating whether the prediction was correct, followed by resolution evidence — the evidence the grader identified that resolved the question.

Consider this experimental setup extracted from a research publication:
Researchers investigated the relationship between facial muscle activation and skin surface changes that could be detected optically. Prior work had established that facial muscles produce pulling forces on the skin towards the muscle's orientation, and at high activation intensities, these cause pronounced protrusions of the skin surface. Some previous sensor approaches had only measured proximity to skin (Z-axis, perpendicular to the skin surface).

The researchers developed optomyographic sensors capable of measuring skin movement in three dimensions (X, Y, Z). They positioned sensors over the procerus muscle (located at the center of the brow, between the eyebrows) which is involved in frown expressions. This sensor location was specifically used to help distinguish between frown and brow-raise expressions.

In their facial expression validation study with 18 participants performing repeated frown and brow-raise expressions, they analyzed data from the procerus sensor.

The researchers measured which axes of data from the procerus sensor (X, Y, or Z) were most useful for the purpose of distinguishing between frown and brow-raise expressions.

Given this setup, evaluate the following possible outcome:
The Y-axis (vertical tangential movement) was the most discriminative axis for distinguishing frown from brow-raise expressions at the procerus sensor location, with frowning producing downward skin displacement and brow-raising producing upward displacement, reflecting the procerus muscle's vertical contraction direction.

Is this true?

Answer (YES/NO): NO